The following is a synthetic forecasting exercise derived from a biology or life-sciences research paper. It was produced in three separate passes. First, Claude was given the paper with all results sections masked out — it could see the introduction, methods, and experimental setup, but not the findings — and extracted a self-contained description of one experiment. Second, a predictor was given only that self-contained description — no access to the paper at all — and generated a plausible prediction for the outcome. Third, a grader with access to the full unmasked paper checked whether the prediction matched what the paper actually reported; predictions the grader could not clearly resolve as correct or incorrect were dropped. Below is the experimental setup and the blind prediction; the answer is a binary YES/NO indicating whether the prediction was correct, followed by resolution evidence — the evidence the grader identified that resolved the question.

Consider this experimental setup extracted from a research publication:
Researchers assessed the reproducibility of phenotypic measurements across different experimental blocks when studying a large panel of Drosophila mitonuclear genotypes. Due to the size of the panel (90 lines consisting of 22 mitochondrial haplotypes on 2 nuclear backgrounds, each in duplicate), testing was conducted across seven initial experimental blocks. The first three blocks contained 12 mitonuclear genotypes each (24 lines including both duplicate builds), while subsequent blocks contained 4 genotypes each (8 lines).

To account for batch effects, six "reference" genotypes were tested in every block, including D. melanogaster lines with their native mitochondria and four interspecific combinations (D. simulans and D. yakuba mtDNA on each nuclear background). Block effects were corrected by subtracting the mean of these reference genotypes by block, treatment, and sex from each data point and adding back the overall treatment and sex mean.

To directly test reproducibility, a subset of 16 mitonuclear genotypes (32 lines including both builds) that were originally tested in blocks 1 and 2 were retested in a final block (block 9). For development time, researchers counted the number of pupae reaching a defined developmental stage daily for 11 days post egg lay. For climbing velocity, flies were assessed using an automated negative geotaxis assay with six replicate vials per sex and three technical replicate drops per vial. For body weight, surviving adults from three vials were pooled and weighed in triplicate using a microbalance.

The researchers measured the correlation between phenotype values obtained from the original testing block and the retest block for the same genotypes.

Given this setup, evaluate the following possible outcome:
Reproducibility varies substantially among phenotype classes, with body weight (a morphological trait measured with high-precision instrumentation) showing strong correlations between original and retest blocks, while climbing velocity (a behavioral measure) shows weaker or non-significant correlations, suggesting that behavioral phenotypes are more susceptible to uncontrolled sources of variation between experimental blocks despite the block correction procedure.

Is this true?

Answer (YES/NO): NO